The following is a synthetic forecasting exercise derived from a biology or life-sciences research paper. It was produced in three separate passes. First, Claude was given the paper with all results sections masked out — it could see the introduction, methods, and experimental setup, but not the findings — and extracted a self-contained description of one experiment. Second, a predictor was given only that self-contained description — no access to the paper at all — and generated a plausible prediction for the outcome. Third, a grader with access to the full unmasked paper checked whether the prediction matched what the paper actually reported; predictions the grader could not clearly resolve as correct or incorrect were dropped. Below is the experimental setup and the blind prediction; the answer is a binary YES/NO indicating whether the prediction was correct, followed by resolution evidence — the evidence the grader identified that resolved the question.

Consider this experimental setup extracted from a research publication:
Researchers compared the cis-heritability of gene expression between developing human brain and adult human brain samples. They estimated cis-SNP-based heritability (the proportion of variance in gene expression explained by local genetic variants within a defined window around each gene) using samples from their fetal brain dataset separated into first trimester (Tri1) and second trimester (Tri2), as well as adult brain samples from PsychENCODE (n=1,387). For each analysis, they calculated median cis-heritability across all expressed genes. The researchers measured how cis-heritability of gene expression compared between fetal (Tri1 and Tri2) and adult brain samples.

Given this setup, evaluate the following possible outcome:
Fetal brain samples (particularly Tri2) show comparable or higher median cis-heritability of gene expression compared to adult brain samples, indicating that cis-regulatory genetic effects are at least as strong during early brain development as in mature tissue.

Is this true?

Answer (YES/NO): NO